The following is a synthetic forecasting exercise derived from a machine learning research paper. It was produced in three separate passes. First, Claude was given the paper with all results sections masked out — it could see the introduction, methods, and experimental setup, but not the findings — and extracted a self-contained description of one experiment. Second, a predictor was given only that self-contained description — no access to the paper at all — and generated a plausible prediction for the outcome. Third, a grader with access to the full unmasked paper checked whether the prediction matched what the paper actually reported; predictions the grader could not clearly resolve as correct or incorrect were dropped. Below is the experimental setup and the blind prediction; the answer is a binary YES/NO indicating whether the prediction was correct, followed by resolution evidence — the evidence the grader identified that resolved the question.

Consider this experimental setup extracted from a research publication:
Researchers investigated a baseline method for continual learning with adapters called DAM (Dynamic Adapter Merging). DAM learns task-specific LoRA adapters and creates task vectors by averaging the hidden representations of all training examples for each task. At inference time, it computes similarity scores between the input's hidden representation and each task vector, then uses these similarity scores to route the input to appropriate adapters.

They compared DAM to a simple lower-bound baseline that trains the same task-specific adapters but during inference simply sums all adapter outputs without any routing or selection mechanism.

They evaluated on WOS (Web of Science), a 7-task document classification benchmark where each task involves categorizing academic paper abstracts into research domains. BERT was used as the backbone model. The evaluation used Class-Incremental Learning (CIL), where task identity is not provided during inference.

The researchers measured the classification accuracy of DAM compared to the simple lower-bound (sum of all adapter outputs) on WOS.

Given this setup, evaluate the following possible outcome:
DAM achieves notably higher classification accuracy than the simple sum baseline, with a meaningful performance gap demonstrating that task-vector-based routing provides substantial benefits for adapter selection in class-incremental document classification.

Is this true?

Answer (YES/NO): NO